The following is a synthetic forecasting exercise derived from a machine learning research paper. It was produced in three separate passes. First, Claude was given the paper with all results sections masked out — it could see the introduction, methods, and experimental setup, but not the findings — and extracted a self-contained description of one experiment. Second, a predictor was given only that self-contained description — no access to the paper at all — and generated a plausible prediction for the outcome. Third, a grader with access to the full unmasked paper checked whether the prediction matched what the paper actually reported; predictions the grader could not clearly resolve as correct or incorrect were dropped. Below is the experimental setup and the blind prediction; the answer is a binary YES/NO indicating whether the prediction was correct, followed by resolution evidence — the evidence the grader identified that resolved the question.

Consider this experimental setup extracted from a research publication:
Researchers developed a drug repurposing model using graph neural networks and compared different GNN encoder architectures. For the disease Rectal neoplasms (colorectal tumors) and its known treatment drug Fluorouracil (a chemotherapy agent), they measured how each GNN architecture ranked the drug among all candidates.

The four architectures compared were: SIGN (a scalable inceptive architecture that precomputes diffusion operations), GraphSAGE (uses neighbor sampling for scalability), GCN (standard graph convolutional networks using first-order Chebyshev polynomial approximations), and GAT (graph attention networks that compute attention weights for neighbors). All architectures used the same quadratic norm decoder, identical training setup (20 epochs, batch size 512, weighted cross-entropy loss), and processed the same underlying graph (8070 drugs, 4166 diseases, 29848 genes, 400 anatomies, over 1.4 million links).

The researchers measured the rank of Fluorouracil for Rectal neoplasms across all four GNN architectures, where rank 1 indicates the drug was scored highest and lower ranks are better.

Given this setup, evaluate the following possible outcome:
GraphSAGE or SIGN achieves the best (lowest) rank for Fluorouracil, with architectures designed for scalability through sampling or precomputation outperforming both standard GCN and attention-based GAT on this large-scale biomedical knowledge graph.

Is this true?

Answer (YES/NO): NO